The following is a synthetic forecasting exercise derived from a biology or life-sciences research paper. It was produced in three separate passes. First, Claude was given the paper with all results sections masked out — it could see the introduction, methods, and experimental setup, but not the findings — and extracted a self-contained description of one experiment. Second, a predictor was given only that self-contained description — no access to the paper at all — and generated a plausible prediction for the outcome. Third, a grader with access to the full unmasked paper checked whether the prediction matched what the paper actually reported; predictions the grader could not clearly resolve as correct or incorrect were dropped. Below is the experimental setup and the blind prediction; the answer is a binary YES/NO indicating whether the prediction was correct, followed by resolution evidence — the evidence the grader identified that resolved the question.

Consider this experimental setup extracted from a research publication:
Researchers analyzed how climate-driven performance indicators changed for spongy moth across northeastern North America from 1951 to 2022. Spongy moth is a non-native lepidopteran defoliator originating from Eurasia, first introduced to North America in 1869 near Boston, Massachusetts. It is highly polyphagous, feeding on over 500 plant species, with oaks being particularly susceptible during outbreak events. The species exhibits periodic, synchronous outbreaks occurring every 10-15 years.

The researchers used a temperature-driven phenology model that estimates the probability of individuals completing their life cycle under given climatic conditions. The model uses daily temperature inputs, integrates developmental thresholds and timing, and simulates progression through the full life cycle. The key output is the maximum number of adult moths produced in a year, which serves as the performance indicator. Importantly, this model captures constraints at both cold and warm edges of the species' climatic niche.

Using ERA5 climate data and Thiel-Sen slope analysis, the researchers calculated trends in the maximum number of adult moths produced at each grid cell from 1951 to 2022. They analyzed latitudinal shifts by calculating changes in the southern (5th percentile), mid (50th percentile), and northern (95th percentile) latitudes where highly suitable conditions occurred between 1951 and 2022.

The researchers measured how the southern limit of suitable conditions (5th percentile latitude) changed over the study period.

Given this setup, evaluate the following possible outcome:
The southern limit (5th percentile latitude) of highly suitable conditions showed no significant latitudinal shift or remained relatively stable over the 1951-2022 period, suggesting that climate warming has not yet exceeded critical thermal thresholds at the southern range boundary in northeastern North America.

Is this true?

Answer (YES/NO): YES